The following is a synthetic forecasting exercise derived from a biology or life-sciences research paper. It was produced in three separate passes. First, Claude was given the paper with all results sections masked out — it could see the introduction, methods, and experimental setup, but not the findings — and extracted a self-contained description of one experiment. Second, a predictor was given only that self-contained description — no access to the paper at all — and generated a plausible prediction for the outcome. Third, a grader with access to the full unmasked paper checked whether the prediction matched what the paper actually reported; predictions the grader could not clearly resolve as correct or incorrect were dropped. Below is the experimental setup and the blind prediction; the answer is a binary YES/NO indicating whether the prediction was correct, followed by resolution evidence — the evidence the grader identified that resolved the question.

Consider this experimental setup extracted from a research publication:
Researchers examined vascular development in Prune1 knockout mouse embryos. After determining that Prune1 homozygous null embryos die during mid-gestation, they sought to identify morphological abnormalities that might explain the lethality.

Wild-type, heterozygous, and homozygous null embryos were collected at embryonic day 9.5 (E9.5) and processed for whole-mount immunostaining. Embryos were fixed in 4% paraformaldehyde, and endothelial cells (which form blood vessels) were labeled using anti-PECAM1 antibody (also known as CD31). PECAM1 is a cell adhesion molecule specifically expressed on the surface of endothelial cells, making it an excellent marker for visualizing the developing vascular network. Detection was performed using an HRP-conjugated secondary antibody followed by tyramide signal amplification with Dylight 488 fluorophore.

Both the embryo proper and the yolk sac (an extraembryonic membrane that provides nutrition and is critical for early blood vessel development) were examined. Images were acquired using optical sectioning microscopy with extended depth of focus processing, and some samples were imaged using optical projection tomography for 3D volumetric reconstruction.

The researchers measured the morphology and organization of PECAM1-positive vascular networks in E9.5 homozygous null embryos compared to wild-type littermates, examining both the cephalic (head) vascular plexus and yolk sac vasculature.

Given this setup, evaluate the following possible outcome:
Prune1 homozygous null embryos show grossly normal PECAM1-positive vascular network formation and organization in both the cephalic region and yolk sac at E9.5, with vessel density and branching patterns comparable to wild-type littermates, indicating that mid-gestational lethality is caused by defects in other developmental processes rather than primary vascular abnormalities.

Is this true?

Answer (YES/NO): NO